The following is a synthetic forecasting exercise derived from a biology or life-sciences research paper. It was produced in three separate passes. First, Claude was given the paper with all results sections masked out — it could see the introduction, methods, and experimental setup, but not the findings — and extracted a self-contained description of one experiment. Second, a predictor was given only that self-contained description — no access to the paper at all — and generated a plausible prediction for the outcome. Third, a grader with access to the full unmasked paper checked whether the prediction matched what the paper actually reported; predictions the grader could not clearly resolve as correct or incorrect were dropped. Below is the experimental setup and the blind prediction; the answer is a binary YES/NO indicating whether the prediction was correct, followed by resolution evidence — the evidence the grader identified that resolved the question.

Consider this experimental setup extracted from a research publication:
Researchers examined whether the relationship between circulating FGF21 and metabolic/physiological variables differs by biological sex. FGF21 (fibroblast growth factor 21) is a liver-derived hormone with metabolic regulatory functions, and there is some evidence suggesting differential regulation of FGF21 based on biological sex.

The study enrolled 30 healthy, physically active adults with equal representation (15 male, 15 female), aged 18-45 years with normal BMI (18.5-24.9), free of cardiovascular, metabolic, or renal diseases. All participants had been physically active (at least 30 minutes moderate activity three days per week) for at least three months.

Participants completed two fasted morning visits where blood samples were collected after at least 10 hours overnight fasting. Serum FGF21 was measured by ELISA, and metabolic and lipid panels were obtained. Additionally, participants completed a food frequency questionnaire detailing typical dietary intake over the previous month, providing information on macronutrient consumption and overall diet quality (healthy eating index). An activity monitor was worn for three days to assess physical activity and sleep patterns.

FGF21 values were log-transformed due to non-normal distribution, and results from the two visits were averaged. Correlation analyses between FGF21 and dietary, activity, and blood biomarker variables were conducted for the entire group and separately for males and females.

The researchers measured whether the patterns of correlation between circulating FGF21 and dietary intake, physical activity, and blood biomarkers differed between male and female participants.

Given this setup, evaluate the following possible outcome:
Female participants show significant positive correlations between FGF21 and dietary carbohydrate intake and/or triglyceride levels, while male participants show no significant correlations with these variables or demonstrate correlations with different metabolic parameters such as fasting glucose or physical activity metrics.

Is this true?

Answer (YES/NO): NO